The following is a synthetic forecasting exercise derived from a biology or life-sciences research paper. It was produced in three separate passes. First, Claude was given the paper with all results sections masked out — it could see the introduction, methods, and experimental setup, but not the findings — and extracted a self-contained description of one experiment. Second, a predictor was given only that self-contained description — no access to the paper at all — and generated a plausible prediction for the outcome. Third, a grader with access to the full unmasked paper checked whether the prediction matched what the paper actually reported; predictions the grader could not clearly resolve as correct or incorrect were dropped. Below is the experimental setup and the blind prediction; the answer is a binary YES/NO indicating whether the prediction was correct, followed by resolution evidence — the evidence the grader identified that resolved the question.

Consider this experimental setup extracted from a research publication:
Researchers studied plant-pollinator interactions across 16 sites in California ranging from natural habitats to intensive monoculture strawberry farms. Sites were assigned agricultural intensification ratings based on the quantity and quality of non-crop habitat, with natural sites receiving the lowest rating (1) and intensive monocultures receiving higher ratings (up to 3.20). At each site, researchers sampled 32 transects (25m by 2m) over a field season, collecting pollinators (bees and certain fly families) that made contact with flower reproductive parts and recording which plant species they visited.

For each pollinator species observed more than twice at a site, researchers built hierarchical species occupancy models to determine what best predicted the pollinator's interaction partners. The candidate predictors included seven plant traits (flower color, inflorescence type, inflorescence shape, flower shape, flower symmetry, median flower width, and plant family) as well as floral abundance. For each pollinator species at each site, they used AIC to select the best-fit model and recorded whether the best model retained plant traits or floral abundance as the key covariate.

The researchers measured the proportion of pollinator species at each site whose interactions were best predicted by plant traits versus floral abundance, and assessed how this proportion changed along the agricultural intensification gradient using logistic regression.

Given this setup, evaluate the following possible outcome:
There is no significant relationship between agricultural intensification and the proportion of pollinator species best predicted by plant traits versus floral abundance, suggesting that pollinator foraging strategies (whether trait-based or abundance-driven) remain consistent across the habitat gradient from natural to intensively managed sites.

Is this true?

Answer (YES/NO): NO